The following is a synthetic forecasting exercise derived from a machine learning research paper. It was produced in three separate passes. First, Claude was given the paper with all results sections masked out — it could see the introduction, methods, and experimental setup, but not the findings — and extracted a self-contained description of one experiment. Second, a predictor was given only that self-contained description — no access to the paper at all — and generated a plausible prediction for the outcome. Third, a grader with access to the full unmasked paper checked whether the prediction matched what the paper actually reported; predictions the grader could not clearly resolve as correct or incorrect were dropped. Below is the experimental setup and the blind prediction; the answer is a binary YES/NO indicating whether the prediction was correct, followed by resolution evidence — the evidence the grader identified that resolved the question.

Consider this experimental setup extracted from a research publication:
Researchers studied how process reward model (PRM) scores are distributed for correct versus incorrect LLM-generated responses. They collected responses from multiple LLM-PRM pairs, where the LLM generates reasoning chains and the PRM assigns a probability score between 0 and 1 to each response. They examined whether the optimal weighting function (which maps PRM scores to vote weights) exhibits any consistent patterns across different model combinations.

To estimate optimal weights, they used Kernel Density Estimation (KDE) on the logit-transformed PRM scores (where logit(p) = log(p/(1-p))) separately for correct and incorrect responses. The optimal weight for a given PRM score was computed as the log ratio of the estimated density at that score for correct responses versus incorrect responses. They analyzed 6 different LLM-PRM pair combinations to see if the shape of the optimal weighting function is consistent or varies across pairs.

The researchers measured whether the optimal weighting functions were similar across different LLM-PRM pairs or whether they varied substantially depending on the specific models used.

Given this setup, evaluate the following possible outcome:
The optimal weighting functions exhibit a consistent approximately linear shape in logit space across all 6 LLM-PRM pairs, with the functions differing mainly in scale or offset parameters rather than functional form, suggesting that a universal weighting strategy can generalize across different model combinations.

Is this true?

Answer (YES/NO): NO